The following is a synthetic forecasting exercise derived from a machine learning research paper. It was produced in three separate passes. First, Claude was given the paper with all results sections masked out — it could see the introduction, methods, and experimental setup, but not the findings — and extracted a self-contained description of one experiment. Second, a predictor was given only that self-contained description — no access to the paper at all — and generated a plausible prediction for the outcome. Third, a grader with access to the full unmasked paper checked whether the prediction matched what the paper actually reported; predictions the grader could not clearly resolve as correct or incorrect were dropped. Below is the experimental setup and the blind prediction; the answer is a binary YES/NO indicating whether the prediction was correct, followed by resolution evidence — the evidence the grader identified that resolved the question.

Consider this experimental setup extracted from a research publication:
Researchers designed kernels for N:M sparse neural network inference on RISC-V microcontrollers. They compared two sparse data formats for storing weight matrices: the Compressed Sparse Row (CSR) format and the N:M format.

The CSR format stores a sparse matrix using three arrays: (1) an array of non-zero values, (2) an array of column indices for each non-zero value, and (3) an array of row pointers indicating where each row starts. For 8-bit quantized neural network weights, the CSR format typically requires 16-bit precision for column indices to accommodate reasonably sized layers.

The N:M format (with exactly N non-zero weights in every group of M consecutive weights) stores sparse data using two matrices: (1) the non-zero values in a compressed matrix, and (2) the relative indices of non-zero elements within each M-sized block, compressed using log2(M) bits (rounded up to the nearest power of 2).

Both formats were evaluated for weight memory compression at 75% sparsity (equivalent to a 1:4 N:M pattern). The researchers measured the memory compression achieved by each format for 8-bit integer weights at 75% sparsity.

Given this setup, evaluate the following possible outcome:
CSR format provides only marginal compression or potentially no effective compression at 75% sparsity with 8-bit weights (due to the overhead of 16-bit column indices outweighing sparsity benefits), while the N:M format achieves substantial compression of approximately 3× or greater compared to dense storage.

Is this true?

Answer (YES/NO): YES